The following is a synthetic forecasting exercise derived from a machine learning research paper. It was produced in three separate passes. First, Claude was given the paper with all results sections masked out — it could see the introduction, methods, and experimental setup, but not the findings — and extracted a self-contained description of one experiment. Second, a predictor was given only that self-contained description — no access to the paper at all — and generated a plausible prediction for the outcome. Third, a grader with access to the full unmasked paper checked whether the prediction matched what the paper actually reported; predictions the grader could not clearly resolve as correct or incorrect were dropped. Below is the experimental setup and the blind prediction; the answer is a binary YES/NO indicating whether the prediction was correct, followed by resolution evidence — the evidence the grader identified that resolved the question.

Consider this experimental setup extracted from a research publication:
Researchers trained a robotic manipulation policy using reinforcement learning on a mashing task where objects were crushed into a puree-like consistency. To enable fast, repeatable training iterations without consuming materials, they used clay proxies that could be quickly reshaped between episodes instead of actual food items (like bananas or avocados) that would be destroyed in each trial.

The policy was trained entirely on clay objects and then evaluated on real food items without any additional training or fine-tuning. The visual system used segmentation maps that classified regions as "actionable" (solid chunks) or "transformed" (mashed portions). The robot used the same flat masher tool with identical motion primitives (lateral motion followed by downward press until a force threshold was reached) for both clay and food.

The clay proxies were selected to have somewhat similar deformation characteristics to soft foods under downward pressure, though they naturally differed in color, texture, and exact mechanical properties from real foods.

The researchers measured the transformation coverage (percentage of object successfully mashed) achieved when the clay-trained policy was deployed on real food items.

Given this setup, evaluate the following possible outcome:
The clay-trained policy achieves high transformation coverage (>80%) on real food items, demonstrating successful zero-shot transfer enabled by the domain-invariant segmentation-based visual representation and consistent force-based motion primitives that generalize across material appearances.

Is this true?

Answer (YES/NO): NO